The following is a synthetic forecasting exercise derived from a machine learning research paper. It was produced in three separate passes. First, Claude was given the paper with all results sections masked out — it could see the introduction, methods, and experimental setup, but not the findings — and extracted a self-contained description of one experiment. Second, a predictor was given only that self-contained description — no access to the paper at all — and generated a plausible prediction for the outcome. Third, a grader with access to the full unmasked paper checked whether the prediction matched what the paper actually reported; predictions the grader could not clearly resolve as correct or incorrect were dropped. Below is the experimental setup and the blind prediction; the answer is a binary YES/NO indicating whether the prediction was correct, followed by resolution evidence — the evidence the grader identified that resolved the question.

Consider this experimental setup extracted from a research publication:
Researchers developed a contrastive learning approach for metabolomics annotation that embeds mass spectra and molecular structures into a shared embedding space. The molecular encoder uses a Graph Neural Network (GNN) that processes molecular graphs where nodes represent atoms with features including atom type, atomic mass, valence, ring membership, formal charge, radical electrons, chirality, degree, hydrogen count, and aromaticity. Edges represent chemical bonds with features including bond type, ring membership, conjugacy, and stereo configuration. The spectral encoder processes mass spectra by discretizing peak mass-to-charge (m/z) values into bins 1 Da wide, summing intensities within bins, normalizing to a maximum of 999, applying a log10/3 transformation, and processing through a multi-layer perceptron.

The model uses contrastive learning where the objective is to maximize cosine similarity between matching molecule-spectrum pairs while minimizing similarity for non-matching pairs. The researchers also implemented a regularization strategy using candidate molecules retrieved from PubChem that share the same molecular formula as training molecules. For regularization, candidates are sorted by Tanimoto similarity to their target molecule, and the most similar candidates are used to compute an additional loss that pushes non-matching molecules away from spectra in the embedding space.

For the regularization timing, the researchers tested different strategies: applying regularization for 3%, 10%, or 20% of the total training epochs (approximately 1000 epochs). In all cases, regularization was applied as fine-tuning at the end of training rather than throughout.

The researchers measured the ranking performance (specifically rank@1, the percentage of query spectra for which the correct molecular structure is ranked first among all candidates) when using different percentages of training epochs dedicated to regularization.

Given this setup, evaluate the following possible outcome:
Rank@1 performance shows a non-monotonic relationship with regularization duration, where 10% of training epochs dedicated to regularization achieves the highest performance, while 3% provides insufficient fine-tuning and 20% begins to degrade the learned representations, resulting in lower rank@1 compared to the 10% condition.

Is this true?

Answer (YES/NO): NO